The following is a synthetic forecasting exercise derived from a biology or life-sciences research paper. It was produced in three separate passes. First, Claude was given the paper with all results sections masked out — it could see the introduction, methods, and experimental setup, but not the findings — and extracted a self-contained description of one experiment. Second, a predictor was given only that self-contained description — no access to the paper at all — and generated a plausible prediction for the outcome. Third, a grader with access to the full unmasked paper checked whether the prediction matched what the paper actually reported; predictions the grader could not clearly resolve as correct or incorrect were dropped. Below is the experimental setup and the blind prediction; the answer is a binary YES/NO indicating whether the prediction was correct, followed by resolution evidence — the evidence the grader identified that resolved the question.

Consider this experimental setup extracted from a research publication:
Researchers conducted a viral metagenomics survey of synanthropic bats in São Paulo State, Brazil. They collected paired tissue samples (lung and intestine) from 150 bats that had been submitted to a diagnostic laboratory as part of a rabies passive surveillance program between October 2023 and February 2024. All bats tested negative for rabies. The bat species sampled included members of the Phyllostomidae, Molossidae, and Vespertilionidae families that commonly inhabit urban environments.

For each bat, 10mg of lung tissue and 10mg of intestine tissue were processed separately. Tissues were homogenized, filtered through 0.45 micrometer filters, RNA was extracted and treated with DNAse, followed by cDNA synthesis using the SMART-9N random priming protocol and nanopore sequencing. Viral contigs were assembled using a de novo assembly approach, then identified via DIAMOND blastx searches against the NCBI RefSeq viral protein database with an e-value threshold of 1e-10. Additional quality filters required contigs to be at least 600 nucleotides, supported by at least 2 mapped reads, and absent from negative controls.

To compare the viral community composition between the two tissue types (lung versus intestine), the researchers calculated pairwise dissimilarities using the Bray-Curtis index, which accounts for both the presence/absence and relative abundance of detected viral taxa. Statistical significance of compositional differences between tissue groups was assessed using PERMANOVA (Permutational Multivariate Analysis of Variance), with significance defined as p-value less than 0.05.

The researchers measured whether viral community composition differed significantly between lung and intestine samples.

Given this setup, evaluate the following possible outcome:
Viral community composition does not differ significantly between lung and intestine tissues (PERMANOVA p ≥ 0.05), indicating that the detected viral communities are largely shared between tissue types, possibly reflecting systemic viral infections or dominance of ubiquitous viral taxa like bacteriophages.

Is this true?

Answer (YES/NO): NO